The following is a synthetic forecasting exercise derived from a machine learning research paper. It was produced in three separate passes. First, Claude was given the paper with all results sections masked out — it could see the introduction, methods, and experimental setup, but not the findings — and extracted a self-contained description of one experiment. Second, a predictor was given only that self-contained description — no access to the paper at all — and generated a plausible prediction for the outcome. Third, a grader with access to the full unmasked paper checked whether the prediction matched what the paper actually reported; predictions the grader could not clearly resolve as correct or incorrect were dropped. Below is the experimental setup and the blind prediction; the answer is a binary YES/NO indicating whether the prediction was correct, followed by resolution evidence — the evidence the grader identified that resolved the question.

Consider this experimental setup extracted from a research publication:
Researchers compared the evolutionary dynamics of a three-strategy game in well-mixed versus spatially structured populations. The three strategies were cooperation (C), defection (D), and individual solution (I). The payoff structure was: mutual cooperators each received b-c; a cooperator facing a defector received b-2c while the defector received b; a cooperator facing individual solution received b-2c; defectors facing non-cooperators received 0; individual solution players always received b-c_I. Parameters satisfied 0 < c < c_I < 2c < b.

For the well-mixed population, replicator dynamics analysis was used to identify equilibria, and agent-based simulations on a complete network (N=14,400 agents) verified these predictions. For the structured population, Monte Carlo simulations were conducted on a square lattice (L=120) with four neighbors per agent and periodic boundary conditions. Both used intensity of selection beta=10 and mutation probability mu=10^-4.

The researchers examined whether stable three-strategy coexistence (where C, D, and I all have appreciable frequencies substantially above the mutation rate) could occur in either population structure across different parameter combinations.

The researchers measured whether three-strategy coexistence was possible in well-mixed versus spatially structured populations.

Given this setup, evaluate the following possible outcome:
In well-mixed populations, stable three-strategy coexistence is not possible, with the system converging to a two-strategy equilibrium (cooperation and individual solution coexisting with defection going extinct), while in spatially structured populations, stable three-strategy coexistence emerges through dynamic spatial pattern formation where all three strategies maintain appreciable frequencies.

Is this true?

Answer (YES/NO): NO